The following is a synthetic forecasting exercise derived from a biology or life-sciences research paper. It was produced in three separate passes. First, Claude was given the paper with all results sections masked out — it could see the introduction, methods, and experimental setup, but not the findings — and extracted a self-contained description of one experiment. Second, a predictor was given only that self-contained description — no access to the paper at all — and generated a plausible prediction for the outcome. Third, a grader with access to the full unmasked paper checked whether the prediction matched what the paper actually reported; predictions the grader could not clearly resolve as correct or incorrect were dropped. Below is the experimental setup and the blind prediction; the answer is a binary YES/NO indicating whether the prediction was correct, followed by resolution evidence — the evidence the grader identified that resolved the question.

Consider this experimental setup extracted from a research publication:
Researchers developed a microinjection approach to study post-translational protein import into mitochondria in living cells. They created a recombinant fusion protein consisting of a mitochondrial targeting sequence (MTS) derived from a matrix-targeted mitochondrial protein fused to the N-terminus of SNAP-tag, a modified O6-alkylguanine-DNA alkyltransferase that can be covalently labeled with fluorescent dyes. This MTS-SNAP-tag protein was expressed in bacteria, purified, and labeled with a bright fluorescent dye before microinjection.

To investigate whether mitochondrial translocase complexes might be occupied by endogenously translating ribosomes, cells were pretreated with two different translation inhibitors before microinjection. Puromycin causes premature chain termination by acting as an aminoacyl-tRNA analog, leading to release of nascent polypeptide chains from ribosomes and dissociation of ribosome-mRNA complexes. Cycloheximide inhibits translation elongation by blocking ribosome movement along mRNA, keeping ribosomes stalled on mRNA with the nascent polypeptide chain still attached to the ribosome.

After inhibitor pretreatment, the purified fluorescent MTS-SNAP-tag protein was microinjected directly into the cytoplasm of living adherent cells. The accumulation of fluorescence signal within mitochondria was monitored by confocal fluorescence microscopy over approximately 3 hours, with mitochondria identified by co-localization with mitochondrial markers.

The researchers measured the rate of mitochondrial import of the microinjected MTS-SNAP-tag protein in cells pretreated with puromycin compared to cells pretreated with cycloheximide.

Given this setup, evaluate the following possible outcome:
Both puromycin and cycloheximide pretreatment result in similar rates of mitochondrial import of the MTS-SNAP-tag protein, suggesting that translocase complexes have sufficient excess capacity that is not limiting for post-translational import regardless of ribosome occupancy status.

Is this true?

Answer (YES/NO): NO